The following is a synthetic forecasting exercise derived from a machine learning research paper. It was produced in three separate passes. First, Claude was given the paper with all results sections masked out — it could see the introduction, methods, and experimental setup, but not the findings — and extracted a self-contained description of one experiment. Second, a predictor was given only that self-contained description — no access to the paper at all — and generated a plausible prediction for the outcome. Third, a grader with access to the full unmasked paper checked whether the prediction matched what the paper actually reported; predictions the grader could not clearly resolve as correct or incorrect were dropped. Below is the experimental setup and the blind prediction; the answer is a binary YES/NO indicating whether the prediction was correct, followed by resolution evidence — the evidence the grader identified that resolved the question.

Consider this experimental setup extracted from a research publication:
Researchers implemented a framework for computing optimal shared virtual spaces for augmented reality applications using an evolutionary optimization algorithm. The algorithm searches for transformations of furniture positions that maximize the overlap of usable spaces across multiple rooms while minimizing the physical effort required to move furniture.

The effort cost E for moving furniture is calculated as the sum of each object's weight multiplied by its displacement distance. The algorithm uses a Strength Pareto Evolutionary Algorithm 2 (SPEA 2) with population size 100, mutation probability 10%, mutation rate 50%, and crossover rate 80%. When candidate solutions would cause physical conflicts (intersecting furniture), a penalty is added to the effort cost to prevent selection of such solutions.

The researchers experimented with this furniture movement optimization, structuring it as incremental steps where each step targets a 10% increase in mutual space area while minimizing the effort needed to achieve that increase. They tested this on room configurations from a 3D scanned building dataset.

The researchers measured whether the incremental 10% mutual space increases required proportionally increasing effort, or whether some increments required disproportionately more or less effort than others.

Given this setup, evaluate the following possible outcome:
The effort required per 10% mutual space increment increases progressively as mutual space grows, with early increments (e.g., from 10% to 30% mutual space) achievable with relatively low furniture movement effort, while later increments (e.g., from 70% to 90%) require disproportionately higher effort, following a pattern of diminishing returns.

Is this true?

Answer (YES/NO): YES